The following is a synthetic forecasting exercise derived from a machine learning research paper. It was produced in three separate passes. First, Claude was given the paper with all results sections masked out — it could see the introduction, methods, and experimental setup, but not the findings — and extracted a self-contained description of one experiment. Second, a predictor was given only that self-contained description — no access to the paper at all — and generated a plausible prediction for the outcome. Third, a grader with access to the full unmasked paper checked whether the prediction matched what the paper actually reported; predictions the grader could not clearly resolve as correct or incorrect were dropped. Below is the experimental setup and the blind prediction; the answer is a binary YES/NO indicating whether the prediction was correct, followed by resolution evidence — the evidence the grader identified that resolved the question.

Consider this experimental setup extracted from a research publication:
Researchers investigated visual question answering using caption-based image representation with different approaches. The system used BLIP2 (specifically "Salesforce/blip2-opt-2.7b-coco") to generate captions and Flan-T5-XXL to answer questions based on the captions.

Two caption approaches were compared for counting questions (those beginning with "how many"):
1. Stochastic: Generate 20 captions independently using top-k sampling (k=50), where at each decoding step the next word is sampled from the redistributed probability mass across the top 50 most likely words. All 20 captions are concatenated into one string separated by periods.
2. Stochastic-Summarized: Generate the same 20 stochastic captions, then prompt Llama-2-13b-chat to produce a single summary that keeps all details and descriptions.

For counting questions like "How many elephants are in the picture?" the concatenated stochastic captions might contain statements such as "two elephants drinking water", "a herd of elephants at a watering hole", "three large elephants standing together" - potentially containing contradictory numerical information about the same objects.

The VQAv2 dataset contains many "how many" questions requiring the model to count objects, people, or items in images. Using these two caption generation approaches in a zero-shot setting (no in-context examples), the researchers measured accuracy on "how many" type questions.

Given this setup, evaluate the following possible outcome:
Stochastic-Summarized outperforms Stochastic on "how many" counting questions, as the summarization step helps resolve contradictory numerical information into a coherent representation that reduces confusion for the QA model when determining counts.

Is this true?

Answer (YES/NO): YES